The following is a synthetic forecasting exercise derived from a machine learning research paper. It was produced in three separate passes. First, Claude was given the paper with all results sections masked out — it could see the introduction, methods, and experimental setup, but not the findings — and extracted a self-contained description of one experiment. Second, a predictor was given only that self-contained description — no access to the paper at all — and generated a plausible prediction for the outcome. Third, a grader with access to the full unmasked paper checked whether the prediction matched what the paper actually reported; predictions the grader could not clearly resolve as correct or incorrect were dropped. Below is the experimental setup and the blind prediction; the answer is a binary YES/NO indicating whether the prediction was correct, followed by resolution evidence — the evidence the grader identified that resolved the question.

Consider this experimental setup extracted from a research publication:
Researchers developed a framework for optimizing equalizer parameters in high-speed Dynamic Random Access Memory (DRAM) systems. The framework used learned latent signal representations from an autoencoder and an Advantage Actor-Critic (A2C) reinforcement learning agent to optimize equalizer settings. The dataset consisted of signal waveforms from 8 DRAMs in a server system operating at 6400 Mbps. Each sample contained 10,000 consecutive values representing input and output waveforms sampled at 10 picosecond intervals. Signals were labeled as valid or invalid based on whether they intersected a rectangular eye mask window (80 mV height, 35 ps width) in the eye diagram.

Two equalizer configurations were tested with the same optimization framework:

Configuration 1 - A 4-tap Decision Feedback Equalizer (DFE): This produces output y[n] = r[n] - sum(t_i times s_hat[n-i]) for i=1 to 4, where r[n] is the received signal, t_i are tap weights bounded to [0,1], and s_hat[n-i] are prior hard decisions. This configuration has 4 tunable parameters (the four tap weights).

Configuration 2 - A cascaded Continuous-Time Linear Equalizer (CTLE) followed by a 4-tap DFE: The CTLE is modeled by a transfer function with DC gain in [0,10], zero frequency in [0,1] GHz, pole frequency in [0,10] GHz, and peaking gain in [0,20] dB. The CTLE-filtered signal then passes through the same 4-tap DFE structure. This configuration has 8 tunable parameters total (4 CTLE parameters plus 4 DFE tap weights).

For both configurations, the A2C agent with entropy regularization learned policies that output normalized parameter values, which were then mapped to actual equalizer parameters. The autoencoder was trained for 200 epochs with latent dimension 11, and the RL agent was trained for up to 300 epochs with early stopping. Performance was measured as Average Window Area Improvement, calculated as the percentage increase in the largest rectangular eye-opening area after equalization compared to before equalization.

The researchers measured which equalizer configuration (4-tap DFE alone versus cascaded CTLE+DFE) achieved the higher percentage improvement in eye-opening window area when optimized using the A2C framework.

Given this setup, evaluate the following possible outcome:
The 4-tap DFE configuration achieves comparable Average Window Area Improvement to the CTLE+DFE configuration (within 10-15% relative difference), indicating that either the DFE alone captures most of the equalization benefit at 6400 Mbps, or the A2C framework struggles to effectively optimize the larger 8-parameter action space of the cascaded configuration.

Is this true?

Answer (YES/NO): NO